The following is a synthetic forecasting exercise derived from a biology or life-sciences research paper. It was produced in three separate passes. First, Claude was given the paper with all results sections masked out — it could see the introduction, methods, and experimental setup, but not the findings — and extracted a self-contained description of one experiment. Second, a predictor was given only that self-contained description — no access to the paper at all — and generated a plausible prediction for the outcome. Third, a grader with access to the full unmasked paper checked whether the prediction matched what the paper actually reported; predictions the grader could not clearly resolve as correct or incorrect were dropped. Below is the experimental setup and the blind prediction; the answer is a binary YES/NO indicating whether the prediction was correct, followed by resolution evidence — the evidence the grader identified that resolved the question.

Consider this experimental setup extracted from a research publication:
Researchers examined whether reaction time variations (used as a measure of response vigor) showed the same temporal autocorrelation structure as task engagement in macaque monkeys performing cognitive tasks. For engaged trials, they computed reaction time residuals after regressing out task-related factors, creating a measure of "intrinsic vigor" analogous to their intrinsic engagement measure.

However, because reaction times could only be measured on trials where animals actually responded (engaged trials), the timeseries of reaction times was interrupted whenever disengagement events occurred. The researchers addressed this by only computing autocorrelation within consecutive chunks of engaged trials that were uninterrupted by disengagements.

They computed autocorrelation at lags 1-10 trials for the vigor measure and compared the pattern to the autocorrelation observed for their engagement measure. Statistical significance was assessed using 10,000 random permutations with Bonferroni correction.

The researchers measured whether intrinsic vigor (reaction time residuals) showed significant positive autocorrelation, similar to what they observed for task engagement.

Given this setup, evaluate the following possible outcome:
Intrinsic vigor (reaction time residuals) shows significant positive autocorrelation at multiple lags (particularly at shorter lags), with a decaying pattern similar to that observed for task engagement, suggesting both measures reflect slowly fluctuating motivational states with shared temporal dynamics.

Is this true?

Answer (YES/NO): NO